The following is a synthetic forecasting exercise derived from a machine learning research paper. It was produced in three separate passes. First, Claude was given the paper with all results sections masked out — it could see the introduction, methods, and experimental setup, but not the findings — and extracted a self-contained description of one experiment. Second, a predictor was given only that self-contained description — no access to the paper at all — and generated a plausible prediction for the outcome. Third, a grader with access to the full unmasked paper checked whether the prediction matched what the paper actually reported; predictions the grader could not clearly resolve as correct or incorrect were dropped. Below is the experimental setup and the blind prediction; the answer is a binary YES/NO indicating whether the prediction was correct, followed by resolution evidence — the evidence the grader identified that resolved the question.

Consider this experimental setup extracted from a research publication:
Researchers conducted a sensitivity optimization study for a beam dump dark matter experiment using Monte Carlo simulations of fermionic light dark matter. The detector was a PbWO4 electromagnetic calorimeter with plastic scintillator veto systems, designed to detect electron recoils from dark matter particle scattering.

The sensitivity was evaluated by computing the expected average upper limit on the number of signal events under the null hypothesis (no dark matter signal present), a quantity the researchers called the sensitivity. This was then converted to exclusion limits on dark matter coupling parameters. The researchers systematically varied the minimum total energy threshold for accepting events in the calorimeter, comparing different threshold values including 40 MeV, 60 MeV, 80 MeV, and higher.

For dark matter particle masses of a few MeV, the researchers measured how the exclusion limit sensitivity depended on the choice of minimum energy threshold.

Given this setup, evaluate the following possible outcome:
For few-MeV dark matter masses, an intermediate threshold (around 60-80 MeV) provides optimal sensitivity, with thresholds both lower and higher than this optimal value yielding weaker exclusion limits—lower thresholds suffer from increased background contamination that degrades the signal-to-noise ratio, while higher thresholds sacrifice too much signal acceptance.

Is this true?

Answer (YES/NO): NO